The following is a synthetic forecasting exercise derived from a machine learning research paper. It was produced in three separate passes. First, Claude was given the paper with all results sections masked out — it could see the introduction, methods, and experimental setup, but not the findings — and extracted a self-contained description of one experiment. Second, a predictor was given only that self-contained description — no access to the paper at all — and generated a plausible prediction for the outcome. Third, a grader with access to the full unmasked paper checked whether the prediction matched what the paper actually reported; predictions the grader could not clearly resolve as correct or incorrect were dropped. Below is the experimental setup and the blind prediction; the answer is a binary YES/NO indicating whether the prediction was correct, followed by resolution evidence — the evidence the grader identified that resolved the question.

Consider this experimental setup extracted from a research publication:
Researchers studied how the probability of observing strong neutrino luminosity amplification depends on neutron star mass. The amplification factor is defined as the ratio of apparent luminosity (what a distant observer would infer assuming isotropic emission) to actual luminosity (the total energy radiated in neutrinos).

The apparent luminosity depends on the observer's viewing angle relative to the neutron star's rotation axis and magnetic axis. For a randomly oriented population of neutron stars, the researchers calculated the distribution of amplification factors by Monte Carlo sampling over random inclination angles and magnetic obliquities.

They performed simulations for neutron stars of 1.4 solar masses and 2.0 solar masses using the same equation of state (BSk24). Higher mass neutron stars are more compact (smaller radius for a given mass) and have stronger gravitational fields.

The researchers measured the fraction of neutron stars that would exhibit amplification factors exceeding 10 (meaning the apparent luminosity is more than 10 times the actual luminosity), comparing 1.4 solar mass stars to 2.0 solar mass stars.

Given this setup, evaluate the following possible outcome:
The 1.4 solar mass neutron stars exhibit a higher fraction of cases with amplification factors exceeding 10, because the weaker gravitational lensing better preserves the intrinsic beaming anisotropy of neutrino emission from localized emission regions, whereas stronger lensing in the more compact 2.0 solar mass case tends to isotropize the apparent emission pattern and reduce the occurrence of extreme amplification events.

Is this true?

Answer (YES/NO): YES